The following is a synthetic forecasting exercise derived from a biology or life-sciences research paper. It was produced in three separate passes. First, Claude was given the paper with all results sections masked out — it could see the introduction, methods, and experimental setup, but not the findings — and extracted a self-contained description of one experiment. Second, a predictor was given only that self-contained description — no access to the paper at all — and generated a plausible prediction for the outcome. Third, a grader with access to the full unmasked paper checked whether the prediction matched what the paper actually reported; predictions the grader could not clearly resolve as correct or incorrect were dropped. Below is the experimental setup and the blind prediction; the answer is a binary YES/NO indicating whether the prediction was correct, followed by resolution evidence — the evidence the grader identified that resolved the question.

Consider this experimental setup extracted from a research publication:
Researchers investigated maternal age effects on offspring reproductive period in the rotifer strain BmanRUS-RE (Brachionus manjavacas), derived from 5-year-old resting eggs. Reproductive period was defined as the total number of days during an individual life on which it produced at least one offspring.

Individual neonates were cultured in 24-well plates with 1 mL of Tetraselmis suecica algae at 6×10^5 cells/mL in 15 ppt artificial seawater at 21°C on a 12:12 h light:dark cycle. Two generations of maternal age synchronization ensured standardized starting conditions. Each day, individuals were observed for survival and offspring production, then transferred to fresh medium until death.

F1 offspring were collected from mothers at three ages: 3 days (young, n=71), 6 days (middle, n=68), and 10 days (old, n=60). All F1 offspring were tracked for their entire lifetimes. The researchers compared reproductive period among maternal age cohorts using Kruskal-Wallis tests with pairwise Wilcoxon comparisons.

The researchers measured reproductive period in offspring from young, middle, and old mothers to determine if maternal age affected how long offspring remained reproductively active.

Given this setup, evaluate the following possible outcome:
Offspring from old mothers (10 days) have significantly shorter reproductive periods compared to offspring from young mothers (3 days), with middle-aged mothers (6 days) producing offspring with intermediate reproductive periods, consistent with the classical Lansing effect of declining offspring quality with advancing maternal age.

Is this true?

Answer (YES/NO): NO